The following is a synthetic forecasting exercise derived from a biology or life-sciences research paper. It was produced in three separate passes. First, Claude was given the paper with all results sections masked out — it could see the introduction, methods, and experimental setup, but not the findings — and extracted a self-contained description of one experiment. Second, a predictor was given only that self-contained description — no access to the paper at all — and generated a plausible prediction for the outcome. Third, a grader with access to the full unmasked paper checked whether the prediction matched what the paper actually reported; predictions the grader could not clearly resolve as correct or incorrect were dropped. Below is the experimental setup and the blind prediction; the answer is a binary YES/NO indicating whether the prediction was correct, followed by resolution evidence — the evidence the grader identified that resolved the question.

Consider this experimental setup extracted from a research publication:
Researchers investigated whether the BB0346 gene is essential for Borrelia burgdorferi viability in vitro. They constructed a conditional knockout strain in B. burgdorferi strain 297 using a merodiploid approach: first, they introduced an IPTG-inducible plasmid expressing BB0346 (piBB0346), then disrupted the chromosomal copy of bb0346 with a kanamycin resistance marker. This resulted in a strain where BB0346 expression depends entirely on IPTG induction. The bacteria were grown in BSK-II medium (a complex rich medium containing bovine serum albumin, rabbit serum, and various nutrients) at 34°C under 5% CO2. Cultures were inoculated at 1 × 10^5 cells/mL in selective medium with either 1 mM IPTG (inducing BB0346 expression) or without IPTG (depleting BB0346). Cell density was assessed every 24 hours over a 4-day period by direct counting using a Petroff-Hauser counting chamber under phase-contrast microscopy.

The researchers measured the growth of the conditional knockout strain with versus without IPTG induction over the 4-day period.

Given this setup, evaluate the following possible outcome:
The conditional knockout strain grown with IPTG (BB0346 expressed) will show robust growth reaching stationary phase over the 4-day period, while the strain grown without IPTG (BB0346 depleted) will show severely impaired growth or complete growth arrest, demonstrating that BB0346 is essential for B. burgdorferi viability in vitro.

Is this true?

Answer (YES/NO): YES